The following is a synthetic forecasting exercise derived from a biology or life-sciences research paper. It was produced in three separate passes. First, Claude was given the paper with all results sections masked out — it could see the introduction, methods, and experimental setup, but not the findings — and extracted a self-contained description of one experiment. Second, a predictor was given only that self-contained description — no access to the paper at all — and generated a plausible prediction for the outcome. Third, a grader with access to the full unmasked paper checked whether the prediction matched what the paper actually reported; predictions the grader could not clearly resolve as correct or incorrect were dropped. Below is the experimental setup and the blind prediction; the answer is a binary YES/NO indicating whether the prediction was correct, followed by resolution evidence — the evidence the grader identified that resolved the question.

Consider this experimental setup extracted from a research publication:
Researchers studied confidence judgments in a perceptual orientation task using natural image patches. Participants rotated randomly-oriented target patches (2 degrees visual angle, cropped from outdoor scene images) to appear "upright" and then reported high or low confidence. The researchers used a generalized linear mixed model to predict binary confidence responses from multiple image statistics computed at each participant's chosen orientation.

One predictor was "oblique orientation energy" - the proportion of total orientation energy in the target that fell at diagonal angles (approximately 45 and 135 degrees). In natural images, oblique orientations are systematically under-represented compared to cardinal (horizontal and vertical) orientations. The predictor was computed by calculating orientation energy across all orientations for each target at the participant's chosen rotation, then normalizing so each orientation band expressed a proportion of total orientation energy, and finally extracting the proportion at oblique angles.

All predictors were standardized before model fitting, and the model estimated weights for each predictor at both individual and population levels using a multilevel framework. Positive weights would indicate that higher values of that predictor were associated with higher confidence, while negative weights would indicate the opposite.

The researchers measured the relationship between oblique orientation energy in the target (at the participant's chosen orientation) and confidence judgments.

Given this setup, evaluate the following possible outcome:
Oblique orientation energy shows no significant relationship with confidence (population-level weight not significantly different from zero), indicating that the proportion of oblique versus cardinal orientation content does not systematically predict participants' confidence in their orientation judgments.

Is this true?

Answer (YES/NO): NO